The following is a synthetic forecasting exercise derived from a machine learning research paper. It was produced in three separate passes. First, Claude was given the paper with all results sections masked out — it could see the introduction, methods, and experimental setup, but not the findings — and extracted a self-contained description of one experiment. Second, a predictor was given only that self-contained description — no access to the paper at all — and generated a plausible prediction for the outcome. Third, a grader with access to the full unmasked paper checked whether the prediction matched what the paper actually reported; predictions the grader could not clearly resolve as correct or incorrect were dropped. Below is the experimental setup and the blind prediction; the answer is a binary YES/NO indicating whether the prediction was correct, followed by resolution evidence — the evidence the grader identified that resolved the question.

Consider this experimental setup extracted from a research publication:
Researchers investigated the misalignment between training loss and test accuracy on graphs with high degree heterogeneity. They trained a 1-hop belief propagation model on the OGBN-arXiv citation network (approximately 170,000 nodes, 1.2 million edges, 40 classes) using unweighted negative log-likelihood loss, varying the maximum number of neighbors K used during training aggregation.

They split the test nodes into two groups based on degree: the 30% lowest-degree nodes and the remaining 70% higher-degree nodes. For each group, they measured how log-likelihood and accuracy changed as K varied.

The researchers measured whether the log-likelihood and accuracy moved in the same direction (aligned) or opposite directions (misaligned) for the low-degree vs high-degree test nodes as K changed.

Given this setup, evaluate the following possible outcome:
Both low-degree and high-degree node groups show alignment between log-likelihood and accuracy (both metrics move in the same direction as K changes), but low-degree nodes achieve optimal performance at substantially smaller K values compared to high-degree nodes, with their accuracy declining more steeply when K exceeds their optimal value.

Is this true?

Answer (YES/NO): NO